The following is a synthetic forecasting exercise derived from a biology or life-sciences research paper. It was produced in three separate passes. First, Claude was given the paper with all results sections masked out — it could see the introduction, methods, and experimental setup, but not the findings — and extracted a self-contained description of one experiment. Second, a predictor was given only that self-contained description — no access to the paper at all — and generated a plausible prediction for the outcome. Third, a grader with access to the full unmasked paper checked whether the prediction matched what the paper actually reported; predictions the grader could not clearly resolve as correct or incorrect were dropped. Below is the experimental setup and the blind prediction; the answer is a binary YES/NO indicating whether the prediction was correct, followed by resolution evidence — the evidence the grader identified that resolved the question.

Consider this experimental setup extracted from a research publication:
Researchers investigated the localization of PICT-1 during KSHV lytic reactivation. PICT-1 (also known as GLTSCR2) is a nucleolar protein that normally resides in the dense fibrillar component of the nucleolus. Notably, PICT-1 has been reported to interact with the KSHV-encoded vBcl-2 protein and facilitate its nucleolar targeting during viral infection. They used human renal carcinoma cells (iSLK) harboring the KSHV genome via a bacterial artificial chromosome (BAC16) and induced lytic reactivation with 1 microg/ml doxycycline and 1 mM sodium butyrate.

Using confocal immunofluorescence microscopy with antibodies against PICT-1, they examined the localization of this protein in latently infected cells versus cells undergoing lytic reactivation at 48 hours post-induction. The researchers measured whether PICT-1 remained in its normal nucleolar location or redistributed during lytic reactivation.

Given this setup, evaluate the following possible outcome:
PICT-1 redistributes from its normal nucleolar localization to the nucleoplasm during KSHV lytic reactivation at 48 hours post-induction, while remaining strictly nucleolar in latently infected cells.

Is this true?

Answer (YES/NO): YES